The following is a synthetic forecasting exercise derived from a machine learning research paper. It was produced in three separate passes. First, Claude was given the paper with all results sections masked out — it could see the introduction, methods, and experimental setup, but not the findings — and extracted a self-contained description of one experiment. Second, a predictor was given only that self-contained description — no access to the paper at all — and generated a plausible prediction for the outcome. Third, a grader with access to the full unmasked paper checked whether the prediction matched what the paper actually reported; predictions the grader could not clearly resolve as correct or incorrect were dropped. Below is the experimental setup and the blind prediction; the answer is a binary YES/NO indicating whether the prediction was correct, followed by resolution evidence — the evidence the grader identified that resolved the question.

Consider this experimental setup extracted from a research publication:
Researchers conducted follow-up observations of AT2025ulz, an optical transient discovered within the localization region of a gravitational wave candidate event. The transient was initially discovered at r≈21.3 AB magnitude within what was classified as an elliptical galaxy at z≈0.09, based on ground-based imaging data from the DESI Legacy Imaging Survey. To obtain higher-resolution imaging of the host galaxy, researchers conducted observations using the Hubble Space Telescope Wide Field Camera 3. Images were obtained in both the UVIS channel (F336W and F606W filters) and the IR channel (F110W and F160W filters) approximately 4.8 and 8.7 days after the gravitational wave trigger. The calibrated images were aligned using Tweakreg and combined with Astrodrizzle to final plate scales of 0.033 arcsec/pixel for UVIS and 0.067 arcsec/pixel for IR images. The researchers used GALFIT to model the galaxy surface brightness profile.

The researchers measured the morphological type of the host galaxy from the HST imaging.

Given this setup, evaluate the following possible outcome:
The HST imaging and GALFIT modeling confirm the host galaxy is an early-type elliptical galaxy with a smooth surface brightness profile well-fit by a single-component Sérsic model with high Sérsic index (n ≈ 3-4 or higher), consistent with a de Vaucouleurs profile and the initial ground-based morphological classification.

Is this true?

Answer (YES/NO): NO